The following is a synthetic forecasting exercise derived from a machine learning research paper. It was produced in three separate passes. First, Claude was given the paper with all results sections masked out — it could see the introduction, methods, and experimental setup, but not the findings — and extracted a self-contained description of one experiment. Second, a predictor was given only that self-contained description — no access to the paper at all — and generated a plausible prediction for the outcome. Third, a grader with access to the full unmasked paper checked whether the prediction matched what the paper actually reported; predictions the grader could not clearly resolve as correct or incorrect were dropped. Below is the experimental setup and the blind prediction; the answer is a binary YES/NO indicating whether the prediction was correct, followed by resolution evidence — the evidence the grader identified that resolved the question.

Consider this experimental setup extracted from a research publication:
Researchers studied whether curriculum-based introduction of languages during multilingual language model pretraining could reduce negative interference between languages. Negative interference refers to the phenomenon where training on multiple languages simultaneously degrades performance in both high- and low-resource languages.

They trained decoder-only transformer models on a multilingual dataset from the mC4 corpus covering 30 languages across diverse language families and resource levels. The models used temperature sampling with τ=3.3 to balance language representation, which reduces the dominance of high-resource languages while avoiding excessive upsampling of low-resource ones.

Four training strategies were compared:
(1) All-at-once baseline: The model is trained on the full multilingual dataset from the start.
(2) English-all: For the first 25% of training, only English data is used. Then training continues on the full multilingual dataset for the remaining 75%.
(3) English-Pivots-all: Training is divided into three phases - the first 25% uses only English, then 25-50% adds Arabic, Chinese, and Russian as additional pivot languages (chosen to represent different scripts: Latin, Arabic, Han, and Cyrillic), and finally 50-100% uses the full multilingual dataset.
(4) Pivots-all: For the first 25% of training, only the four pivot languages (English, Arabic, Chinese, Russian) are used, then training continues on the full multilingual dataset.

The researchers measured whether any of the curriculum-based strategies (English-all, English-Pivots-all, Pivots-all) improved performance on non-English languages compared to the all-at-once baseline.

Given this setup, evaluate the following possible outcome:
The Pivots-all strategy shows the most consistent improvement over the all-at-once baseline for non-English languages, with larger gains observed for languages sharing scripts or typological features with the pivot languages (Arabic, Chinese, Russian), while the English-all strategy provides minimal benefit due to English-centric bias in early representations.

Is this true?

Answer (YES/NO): NO